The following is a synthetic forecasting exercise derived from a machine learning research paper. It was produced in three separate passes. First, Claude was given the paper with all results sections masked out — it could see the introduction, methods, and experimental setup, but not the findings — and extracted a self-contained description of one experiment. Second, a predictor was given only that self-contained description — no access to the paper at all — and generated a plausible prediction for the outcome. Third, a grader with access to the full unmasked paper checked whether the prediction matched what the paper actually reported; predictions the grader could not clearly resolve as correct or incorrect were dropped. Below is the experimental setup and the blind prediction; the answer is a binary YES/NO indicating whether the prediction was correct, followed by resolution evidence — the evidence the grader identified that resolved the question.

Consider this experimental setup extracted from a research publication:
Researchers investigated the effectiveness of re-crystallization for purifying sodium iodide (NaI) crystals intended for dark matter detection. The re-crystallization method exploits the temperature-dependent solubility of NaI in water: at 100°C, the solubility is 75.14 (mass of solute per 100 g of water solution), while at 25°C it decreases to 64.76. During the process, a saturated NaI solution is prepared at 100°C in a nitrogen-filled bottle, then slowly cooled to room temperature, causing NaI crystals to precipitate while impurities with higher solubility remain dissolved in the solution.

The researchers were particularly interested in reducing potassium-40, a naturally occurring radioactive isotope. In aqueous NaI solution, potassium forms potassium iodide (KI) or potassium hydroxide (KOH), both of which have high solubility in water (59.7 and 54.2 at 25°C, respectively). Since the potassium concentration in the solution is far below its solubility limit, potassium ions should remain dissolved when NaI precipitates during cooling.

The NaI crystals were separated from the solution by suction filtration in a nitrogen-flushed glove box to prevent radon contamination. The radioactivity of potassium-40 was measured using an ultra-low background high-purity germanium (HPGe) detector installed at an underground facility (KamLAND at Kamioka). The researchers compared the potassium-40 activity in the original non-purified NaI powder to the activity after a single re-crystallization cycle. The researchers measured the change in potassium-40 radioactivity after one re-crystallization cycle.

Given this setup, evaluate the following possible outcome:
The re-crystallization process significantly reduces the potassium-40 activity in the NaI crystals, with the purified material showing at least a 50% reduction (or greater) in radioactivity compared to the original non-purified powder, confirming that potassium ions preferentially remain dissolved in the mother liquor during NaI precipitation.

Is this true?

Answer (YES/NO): YES